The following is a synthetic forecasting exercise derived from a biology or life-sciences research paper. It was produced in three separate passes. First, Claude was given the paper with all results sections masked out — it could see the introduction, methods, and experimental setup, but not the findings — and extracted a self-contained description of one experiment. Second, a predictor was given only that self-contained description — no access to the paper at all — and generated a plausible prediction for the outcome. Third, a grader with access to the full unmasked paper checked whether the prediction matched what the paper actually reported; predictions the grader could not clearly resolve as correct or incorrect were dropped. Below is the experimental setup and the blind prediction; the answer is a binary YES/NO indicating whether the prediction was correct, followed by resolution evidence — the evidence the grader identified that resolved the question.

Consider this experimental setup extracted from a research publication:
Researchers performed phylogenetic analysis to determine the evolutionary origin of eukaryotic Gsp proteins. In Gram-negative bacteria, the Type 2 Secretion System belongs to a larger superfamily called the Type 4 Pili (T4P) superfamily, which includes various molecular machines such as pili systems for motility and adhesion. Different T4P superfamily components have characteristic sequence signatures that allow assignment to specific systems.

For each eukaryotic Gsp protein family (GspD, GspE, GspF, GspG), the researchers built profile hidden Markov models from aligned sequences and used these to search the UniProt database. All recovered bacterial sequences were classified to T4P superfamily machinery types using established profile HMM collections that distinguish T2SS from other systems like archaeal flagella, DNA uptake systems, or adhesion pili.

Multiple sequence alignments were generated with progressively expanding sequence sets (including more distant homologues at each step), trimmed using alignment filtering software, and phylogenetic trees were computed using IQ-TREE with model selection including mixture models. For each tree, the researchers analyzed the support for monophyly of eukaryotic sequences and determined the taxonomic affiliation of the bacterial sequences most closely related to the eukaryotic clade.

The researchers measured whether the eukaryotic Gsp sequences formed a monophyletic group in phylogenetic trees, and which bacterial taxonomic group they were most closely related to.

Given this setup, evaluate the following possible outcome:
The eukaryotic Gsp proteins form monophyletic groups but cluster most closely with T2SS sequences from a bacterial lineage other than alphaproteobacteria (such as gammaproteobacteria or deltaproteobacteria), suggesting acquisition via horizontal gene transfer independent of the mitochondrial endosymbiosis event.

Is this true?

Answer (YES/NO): NO